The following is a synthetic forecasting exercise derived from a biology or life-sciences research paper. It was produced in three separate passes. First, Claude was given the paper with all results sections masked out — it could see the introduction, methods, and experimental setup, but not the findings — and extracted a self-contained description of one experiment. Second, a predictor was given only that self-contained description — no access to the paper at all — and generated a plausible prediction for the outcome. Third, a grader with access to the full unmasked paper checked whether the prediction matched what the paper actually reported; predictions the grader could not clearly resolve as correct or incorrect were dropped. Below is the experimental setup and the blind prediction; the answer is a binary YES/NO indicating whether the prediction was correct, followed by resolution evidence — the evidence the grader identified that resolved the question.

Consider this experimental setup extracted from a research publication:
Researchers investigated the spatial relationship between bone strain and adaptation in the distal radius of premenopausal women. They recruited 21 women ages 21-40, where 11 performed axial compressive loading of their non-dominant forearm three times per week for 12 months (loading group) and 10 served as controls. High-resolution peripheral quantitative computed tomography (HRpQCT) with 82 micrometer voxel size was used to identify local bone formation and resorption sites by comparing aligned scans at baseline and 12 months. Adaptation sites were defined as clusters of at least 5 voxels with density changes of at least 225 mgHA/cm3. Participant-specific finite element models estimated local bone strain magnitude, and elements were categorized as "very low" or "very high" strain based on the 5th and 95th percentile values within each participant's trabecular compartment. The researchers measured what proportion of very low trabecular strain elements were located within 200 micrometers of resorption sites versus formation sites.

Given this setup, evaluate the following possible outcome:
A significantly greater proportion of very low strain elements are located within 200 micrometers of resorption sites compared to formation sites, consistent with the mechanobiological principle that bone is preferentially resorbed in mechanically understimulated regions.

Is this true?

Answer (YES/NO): YES